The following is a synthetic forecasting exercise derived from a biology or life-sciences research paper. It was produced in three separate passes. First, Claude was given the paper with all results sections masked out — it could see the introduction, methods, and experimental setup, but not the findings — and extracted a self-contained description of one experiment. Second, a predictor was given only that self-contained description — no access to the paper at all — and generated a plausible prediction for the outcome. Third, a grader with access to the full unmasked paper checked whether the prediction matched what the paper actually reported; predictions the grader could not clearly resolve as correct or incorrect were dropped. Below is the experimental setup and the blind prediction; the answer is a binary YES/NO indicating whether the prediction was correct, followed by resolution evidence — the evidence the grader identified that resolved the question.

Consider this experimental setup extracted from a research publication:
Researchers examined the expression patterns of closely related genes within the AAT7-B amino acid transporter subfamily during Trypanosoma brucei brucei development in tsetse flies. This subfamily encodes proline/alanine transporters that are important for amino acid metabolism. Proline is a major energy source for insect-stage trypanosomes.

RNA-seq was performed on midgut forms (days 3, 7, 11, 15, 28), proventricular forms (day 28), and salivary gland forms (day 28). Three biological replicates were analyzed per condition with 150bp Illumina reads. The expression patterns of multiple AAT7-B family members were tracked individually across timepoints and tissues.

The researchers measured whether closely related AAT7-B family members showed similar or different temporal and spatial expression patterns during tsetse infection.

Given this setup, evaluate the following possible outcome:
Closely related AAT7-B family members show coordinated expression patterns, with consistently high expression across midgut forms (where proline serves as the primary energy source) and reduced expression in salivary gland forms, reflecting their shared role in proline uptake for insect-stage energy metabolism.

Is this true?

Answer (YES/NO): NO